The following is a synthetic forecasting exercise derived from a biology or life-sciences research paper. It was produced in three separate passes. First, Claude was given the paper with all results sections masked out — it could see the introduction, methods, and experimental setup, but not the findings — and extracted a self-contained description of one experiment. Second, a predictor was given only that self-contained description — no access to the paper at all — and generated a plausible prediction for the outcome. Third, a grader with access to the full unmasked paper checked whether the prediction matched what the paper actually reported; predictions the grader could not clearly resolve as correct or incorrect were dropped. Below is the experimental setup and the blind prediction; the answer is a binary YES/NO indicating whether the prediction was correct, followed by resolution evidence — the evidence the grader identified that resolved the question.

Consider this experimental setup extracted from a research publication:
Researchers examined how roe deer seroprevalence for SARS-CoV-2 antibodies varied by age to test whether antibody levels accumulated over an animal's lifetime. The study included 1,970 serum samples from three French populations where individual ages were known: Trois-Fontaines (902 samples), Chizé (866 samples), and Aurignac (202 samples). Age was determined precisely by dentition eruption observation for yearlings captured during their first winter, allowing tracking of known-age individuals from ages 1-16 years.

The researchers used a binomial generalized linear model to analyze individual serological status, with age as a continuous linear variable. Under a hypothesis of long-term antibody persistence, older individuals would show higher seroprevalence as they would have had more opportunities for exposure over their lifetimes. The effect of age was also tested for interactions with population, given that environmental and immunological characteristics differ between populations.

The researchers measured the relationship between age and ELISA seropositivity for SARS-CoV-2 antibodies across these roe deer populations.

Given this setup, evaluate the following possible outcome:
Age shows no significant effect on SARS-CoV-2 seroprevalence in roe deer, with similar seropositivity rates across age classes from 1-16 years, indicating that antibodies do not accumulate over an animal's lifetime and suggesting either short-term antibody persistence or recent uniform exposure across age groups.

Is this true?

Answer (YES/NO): NO